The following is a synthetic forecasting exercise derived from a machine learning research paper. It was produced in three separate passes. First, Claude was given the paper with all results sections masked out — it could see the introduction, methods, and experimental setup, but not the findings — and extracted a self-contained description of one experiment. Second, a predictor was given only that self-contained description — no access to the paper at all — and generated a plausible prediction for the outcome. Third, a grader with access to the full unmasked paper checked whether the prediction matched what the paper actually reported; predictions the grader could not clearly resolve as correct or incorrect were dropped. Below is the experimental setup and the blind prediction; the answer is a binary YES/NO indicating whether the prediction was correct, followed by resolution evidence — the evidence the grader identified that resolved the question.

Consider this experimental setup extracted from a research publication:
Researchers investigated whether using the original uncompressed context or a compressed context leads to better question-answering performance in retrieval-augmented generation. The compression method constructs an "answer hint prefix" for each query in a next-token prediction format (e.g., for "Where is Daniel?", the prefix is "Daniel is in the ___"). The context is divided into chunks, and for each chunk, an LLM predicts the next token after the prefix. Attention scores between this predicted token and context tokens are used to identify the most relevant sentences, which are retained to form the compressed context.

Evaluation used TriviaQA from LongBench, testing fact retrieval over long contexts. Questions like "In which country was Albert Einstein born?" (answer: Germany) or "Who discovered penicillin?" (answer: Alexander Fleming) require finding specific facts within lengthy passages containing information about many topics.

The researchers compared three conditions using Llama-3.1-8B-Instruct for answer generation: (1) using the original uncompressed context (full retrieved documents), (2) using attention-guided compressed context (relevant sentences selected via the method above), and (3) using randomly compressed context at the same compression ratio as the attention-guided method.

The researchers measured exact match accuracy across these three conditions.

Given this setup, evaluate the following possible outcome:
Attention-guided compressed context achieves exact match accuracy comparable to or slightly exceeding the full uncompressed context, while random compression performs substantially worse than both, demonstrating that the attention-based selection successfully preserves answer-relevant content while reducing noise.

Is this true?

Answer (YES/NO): YES